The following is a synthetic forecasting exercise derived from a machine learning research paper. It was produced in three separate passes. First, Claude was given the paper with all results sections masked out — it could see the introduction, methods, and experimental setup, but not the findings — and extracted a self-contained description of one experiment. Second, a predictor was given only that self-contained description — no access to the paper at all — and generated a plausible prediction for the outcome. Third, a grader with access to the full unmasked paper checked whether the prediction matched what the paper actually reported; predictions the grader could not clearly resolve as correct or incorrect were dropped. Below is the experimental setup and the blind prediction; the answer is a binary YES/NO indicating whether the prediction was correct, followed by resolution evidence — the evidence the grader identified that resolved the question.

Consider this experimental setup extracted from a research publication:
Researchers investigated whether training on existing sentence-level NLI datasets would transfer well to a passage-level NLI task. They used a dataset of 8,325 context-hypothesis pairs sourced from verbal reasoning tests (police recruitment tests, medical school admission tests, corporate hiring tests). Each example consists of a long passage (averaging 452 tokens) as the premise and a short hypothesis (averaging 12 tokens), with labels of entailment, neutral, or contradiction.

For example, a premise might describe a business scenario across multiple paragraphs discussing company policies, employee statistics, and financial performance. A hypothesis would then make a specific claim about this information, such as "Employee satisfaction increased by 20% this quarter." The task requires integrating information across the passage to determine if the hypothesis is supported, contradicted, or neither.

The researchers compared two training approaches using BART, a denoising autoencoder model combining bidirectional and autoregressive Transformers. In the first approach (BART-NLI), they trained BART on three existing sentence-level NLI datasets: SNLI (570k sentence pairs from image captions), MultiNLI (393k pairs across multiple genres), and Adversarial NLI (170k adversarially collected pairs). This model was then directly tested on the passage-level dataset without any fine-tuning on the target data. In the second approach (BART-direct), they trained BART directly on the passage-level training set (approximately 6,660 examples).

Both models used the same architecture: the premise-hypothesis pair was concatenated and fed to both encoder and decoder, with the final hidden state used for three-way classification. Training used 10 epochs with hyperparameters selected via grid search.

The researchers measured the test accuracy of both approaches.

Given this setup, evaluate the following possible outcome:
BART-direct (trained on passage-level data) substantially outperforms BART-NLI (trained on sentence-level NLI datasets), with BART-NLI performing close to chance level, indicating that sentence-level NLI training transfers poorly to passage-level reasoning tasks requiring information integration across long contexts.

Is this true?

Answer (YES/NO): NO